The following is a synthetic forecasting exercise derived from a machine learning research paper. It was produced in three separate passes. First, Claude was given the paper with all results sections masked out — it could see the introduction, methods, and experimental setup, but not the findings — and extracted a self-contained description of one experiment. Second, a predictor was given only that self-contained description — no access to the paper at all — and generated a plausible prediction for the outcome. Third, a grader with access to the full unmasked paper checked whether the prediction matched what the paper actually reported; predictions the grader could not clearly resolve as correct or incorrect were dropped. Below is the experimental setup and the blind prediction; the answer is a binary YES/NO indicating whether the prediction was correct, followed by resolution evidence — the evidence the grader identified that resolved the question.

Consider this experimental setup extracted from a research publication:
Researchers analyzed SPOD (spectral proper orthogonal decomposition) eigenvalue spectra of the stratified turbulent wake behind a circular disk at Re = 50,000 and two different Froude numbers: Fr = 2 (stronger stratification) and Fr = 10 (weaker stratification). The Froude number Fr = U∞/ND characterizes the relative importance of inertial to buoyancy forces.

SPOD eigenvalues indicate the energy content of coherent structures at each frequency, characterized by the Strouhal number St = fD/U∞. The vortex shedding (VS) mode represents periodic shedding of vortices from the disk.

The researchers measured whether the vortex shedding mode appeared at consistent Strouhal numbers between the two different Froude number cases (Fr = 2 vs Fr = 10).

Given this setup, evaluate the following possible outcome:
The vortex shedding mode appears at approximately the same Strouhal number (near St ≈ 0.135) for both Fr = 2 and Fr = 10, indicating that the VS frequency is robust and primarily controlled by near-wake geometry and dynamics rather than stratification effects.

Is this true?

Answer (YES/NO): YES